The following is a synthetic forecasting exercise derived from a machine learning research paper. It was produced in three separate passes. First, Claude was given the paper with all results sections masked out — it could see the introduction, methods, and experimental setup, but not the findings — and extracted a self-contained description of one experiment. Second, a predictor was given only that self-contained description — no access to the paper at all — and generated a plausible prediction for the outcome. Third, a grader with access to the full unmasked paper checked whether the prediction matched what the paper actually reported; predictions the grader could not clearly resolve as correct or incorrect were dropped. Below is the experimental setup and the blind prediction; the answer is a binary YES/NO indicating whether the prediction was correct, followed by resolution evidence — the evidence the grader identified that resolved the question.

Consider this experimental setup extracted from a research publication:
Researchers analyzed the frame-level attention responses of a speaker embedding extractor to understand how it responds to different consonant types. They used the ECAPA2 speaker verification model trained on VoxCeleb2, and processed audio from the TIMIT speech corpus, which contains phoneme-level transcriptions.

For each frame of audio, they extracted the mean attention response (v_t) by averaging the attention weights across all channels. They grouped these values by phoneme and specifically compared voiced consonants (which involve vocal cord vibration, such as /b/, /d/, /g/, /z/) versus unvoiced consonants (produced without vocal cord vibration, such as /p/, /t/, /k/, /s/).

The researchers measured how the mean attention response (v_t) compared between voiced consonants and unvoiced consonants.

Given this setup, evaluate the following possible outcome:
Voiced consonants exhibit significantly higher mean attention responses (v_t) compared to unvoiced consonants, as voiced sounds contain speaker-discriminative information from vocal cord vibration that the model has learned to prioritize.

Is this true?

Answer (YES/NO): YES